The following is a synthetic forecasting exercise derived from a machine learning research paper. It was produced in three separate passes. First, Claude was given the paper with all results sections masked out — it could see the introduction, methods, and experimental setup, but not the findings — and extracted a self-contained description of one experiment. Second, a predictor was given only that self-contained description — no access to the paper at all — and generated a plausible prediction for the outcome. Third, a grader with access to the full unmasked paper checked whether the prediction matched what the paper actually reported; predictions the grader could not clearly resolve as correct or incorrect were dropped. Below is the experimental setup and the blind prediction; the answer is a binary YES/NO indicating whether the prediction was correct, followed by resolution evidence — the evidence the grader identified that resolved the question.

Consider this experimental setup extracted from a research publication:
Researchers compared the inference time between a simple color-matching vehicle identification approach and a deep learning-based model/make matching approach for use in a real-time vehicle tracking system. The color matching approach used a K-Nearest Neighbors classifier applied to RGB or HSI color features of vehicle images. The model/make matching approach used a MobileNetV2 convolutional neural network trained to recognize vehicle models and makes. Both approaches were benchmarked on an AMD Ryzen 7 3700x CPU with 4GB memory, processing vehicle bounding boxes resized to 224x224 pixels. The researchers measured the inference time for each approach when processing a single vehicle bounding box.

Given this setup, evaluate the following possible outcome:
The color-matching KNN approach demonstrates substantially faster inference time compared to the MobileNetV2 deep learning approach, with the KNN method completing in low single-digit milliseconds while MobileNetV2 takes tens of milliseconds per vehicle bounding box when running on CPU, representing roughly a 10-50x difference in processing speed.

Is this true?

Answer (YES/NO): NO